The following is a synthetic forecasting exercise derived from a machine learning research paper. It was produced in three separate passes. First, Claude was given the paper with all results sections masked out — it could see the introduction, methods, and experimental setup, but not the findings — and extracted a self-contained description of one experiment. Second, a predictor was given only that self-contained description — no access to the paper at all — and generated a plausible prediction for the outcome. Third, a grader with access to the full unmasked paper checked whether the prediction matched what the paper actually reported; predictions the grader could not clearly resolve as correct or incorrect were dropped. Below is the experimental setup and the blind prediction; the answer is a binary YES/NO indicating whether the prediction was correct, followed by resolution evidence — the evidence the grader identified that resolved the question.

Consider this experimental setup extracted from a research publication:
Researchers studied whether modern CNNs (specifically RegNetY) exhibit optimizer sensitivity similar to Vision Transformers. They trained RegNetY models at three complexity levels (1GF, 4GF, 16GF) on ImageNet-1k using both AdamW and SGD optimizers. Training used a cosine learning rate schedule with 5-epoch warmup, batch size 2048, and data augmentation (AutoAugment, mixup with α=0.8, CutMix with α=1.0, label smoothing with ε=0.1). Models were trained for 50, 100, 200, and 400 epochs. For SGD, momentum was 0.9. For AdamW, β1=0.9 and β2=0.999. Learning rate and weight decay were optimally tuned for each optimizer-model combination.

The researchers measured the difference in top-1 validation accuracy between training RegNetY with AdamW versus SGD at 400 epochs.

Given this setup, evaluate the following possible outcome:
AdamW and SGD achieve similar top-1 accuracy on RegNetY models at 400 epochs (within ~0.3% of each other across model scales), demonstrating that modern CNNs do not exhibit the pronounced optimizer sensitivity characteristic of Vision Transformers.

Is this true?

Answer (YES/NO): YES